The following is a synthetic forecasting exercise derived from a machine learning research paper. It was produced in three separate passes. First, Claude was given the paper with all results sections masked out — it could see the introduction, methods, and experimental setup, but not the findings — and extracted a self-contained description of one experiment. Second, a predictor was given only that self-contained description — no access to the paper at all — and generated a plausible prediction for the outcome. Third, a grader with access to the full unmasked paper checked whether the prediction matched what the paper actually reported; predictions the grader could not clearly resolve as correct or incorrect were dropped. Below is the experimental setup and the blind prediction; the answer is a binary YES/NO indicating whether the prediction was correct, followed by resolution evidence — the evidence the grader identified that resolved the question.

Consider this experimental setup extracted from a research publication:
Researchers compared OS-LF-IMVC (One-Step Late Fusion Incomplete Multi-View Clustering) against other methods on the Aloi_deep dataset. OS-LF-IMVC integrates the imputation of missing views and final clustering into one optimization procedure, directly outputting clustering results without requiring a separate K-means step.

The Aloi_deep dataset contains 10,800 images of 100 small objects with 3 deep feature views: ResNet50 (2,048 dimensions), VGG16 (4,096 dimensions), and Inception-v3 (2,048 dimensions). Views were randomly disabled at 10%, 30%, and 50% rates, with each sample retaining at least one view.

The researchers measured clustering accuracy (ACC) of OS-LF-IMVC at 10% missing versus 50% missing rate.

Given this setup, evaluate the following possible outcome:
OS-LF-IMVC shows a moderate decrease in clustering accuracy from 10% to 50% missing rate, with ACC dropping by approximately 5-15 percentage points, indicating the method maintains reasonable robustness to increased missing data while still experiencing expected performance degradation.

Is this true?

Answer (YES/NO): NO